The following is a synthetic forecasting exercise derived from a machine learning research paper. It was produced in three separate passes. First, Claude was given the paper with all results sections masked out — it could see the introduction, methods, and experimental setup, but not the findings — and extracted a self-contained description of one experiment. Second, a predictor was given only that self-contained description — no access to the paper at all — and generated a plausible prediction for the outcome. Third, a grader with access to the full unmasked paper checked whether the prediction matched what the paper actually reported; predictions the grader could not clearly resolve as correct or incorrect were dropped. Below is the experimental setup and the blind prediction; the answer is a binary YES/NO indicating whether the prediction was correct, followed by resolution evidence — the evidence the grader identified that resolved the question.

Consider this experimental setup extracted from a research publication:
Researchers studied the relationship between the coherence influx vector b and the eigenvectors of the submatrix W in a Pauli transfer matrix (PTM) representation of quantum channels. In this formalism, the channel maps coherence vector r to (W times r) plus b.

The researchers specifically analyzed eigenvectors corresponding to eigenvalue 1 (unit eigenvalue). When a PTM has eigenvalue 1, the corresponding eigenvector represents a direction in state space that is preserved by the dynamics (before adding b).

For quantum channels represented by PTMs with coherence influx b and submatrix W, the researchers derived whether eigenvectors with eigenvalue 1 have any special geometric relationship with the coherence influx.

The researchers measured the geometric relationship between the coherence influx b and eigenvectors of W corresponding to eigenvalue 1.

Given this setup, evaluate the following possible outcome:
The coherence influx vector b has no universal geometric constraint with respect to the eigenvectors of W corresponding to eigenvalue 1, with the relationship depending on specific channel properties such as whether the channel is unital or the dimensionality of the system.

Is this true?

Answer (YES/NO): NO